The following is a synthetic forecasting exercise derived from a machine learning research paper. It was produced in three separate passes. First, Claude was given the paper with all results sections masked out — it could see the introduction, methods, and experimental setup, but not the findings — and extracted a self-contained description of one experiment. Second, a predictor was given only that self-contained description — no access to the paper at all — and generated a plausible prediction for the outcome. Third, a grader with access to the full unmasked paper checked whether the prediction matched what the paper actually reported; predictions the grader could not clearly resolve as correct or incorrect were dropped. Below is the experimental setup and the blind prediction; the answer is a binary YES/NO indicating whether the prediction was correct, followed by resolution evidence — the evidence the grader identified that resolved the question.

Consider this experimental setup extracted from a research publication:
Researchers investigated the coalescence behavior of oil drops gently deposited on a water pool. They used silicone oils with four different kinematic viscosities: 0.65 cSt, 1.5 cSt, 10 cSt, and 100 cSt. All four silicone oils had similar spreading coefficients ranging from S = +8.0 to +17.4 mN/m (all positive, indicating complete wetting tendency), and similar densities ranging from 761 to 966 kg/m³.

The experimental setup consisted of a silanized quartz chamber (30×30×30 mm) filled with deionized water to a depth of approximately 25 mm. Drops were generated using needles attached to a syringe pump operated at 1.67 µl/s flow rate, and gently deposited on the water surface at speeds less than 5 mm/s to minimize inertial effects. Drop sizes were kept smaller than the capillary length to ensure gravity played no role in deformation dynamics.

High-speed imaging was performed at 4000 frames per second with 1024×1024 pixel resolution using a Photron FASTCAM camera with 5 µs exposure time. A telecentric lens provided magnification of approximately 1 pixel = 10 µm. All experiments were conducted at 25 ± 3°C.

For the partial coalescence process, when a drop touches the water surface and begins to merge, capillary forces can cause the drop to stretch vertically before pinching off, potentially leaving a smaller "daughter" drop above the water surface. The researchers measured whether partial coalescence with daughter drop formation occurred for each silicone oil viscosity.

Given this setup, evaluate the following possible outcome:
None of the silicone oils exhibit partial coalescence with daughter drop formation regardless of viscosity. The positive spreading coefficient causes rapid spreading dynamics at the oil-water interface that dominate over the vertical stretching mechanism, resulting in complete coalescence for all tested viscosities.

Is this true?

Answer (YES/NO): NO